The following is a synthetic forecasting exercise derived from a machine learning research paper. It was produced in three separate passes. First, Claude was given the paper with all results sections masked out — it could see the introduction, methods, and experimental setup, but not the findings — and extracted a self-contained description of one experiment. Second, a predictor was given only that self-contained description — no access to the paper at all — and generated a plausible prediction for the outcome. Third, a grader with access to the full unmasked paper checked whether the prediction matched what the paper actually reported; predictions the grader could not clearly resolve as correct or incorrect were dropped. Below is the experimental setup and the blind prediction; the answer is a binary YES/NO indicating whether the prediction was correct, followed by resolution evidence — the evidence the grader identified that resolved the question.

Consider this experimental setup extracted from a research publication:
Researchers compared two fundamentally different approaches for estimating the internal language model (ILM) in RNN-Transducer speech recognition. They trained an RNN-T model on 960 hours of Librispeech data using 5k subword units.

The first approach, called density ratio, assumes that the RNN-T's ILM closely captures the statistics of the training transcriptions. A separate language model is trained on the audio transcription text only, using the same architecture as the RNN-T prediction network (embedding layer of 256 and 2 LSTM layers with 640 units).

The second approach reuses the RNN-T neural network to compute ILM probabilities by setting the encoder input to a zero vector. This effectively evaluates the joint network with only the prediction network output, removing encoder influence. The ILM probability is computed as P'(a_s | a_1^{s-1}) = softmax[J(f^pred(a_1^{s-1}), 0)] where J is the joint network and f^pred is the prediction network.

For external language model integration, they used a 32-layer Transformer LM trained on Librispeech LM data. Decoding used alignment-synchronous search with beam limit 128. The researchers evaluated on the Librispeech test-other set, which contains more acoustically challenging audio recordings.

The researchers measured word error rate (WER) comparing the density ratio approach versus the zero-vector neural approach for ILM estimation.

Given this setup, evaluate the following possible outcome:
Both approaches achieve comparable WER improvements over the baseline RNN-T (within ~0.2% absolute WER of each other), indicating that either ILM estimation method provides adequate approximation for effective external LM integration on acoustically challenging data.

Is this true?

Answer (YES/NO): NO